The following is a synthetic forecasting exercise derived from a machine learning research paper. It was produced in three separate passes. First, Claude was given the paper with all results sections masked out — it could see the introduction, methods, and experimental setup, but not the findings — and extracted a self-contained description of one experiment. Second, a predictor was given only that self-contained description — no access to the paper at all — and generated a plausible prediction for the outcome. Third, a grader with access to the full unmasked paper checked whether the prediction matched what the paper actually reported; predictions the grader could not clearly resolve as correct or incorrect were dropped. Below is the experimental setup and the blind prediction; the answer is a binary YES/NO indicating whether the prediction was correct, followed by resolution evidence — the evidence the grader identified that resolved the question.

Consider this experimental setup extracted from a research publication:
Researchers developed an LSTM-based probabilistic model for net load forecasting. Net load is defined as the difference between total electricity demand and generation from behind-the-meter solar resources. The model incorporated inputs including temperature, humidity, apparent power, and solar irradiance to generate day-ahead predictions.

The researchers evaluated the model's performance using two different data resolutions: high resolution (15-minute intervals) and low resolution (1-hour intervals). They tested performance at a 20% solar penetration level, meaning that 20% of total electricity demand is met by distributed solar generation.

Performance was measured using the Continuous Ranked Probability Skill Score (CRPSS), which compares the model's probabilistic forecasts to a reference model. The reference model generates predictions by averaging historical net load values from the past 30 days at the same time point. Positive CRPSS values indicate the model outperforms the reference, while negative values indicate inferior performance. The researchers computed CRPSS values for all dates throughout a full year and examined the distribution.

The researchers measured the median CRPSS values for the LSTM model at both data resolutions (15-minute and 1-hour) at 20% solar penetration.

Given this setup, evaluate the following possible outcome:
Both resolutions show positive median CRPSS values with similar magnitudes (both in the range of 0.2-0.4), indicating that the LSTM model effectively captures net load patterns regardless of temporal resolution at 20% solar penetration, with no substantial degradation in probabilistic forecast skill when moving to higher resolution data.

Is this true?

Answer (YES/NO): NO